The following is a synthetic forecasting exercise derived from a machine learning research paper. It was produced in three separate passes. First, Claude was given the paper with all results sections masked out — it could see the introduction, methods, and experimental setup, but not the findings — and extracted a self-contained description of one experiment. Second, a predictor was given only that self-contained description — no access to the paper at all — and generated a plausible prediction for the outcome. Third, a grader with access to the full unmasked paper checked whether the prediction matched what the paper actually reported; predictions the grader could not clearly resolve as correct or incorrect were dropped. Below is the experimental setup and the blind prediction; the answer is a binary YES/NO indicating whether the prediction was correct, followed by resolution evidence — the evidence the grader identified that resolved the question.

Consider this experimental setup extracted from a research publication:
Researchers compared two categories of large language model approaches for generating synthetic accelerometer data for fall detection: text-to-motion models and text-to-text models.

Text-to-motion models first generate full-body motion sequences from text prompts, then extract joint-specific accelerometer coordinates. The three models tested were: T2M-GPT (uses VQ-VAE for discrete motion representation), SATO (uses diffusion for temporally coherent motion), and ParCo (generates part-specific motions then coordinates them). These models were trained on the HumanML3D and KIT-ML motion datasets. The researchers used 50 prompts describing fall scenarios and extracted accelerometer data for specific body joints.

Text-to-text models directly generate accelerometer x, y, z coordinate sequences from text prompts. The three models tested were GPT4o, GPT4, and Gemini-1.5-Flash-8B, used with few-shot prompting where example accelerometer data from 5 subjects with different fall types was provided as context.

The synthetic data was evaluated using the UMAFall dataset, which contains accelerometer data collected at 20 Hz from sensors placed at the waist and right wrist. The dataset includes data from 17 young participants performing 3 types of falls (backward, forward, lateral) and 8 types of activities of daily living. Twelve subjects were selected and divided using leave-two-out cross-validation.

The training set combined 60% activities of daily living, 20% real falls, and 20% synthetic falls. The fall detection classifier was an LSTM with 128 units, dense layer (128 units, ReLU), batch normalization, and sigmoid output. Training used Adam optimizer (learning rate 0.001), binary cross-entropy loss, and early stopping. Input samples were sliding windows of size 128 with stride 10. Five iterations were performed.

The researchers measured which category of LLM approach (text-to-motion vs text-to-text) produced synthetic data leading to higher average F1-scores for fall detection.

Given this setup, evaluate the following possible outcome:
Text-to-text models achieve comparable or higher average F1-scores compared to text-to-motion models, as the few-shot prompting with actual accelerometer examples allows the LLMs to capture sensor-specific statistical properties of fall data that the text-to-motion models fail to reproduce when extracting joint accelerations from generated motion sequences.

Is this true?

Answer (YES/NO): YES